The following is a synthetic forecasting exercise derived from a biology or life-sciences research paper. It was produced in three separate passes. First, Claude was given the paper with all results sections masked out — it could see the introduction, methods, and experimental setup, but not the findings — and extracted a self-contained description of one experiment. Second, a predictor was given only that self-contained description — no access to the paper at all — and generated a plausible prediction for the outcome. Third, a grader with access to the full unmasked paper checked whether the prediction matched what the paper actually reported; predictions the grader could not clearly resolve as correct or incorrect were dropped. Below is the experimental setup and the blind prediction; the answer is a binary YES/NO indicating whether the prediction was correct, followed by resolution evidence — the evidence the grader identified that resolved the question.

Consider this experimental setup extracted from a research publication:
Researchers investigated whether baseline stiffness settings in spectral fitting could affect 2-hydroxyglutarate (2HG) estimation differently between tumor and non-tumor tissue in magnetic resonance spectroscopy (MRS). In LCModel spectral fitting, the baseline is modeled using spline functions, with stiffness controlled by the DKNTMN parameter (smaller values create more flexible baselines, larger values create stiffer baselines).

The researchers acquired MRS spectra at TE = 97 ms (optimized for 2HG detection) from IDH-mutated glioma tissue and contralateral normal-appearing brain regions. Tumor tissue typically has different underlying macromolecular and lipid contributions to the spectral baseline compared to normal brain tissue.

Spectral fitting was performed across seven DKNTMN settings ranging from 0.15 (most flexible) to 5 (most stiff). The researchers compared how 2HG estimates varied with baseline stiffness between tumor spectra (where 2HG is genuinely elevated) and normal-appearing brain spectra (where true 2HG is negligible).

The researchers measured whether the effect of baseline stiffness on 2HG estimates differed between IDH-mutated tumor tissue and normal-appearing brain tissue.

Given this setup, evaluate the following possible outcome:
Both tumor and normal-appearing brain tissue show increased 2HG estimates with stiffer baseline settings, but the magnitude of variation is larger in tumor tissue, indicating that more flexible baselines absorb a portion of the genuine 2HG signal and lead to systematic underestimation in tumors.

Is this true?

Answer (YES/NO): NO